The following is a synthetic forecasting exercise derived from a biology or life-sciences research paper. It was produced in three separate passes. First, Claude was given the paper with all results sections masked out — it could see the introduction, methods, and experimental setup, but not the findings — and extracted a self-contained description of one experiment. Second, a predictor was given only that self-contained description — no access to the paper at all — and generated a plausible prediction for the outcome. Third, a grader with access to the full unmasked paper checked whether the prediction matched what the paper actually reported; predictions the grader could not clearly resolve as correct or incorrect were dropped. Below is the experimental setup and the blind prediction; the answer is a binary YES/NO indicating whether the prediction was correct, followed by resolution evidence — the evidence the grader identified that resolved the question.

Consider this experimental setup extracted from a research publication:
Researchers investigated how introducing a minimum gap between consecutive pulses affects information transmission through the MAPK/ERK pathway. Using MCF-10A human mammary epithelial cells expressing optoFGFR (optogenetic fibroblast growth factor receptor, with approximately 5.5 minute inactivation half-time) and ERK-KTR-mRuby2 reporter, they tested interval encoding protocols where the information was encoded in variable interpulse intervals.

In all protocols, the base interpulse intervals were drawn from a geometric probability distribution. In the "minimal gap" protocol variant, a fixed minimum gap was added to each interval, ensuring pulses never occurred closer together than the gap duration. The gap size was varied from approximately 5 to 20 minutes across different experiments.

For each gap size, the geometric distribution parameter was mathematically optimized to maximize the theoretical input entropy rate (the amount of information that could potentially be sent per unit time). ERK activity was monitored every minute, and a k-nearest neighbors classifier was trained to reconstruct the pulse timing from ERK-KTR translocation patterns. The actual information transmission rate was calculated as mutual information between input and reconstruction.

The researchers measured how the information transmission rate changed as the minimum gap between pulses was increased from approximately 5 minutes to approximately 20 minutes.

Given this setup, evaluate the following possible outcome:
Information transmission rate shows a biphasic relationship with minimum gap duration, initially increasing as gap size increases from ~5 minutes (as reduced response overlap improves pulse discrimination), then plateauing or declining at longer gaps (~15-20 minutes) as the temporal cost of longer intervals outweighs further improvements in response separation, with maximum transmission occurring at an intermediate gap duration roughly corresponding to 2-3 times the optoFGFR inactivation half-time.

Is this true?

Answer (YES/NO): NO